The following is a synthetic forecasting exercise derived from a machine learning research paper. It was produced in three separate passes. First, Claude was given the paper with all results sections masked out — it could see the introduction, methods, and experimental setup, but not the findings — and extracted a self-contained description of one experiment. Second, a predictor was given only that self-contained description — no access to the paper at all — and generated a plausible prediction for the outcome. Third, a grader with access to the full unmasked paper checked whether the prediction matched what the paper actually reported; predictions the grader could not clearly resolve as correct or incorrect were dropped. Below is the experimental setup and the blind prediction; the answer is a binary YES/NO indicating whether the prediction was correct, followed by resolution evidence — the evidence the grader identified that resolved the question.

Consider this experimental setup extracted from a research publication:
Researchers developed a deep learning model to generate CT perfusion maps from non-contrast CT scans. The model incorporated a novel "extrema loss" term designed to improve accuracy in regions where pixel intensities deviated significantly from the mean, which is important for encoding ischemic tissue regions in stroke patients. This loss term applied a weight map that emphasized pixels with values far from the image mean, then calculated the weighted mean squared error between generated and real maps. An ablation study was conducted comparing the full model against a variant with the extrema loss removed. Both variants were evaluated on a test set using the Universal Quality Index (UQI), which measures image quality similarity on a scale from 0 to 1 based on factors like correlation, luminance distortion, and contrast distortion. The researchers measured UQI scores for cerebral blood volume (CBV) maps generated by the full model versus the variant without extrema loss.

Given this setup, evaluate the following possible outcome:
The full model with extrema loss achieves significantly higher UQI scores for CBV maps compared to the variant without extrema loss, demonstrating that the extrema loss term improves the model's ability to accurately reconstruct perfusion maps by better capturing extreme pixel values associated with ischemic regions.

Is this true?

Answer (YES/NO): YES